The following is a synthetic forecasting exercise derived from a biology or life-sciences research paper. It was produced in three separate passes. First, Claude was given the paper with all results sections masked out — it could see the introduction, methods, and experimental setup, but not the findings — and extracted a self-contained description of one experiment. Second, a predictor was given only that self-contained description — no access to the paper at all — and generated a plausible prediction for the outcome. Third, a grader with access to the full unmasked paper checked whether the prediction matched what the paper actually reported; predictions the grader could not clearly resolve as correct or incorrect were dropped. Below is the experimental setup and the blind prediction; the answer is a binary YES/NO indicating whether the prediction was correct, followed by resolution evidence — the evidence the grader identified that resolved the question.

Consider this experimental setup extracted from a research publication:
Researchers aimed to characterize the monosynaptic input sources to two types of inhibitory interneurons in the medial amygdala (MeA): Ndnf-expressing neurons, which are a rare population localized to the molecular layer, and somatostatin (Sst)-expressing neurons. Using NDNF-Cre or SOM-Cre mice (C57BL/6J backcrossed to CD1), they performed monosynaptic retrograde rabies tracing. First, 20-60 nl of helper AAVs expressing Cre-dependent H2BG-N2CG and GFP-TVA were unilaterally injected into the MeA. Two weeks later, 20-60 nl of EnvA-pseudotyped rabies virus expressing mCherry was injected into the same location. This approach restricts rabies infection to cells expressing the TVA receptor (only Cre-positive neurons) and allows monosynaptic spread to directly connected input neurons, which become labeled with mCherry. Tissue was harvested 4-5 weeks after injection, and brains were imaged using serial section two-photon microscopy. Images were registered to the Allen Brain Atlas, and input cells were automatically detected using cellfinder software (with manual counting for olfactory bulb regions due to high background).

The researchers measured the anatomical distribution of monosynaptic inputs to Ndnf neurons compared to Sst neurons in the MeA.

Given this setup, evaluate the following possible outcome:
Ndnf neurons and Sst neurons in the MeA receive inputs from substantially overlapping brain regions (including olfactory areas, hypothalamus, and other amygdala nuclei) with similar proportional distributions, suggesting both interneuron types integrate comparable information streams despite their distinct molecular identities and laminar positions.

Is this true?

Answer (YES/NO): NO